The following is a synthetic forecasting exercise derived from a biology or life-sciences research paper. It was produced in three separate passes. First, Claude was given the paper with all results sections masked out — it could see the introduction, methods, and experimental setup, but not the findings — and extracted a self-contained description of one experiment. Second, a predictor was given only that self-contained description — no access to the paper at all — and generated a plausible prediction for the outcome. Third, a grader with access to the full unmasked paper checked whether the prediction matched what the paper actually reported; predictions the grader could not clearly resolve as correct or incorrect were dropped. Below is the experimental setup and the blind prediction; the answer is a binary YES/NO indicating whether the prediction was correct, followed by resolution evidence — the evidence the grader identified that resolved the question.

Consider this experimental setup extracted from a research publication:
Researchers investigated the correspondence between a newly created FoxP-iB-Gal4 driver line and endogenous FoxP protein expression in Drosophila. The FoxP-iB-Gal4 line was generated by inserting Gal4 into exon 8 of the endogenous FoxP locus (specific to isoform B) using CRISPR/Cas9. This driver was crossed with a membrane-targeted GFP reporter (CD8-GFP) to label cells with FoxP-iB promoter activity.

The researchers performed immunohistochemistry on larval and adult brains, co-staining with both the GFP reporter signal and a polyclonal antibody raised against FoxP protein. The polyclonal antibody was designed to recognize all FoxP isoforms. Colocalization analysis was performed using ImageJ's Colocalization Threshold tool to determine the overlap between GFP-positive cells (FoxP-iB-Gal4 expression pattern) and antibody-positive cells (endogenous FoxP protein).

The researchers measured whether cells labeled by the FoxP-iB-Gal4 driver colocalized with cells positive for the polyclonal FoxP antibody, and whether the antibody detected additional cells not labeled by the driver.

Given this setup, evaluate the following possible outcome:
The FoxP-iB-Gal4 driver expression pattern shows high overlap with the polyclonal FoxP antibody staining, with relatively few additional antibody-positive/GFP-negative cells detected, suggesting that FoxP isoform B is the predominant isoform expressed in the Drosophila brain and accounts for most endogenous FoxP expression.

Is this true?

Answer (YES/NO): NO